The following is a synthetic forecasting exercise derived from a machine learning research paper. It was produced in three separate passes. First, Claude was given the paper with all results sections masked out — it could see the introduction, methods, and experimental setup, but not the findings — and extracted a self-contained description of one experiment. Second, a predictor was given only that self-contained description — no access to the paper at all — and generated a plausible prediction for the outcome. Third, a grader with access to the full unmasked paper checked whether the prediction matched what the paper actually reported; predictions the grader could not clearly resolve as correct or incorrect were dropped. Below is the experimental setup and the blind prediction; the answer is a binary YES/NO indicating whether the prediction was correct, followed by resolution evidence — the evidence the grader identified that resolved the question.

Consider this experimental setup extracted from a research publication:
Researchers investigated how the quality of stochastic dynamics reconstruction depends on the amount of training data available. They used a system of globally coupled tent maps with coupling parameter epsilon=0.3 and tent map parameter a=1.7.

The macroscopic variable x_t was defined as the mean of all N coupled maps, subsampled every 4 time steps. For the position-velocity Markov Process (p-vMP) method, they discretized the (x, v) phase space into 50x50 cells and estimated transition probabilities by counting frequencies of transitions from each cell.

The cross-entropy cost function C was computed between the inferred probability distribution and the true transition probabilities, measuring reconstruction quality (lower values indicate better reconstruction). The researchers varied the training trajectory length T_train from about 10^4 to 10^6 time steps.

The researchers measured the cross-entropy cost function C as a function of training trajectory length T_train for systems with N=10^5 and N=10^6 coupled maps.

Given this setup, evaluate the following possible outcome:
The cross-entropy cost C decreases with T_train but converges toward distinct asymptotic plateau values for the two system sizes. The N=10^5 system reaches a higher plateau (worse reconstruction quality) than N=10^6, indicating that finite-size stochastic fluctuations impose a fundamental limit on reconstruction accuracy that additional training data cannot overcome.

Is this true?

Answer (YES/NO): YES